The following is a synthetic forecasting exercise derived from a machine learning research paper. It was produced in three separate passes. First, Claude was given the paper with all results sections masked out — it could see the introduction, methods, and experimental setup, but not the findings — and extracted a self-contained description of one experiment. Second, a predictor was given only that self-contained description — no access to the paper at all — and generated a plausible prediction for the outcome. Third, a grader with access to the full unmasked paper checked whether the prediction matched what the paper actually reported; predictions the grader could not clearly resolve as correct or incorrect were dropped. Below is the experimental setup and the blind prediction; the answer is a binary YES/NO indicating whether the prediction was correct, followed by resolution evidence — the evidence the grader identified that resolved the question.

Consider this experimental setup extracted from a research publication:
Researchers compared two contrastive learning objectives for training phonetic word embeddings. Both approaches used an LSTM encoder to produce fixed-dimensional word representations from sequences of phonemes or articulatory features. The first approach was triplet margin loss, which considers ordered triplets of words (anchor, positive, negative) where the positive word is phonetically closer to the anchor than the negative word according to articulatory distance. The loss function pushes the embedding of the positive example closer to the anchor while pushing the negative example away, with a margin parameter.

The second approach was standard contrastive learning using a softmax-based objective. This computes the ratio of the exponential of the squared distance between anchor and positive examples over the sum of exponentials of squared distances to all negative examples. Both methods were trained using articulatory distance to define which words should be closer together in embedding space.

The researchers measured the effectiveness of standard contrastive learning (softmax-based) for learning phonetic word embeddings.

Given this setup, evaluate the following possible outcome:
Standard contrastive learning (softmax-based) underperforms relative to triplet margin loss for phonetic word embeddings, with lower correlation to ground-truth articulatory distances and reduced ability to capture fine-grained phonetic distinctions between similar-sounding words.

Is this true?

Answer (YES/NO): YES